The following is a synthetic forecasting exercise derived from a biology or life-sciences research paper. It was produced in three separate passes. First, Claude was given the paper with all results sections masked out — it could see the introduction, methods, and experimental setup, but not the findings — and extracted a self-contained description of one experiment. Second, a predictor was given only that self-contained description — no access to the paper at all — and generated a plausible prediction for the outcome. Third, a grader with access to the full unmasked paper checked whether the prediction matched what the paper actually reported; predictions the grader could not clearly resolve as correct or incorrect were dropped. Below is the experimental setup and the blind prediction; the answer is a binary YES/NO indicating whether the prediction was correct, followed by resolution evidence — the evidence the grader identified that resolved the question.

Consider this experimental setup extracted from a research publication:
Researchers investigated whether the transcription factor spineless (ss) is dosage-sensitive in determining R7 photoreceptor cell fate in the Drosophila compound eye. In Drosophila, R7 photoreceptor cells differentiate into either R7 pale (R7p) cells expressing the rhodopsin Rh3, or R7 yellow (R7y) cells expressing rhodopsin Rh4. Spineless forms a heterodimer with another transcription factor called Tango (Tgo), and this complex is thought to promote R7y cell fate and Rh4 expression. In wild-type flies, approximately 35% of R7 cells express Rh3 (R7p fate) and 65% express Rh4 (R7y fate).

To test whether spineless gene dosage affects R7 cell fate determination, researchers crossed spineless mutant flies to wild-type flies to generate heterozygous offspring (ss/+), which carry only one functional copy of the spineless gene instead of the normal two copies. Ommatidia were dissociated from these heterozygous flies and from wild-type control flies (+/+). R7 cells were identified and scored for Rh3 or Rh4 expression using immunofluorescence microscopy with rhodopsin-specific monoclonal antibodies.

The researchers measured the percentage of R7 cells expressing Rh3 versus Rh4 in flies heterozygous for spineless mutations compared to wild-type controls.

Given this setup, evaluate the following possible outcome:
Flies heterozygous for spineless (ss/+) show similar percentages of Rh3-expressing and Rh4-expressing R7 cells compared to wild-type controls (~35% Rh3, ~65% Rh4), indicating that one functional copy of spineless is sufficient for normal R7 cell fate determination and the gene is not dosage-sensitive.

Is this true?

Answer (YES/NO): NO